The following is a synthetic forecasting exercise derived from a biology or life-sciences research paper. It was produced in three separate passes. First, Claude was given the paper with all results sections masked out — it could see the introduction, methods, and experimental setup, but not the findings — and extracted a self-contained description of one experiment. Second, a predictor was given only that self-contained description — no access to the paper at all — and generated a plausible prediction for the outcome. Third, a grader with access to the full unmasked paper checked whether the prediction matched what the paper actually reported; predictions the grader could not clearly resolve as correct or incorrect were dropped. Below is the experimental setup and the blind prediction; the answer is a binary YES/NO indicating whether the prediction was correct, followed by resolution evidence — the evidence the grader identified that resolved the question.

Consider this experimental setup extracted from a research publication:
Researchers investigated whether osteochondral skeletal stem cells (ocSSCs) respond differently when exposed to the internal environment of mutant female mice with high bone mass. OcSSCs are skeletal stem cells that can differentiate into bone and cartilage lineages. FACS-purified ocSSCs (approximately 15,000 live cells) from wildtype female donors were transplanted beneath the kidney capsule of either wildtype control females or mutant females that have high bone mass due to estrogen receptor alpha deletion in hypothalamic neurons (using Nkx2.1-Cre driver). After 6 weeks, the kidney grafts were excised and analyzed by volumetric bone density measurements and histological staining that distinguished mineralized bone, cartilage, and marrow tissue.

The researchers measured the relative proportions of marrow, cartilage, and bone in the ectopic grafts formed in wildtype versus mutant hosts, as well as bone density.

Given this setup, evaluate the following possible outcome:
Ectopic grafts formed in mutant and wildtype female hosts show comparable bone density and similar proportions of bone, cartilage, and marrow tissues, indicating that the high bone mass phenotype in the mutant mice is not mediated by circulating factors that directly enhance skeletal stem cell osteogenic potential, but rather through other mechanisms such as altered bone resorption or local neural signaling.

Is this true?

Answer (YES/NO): NO